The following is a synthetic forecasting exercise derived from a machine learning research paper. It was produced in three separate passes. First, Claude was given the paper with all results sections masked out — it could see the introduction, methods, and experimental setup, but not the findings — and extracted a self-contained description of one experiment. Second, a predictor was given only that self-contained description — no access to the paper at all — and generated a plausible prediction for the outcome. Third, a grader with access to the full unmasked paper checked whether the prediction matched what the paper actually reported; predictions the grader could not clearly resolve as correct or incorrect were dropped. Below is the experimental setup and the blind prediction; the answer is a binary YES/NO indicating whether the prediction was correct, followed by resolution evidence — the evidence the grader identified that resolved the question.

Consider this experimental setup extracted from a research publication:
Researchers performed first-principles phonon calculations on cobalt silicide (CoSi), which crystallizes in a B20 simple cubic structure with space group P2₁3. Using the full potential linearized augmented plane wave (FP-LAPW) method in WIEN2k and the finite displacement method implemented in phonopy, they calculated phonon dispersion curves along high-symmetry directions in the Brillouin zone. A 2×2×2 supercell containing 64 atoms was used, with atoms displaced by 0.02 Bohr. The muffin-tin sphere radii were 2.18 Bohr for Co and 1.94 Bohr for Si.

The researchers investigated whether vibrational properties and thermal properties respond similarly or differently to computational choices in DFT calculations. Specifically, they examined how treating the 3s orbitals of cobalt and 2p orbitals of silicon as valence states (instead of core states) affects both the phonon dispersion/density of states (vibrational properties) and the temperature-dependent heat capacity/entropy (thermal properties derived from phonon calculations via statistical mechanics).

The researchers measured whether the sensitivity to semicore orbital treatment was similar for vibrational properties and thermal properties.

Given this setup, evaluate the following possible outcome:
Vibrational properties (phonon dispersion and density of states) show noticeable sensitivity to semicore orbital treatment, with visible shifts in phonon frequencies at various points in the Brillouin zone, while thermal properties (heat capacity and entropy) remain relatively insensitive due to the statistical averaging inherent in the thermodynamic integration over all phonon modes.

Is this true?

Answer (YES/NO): YES